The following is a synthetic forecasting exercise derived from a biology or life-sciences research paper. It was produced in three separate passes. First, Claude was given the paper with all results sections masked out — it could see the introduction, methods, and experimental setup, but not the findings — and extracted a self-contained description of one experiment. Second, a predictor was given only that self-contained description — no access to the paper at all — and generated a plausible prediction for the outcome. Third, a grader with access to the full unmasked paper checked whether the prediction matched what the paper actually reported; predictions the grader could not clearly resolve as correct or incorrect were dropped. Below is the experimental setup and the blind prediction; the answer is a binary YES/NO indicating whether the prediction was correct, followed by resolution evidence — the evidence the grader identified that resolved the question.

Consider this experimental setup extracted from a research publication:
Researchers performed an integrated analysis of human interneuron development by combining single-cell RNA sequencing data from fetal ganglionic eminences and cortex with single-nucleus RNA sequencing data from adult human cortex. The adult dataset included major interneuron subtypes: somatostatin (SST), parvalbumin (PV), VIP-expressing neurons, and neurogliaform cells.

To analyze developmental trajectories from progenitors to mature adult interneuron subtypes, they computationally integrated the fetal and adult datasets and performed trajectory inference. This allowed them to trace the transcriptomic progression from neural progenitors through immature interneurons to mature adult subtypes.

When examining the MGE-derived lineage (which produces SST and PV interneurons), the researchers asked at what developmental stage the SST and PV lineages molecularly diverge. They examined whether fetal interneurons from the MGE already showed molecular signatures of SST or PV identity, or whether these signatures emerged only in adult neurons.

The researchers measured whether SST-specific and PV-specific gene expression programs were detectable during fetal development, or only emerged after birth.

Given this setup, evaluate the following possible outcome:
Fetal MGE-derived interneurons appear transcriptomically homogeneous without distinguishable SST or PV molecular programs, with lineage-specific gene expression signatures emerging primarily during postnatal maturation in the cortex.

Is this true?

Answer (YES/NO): NO